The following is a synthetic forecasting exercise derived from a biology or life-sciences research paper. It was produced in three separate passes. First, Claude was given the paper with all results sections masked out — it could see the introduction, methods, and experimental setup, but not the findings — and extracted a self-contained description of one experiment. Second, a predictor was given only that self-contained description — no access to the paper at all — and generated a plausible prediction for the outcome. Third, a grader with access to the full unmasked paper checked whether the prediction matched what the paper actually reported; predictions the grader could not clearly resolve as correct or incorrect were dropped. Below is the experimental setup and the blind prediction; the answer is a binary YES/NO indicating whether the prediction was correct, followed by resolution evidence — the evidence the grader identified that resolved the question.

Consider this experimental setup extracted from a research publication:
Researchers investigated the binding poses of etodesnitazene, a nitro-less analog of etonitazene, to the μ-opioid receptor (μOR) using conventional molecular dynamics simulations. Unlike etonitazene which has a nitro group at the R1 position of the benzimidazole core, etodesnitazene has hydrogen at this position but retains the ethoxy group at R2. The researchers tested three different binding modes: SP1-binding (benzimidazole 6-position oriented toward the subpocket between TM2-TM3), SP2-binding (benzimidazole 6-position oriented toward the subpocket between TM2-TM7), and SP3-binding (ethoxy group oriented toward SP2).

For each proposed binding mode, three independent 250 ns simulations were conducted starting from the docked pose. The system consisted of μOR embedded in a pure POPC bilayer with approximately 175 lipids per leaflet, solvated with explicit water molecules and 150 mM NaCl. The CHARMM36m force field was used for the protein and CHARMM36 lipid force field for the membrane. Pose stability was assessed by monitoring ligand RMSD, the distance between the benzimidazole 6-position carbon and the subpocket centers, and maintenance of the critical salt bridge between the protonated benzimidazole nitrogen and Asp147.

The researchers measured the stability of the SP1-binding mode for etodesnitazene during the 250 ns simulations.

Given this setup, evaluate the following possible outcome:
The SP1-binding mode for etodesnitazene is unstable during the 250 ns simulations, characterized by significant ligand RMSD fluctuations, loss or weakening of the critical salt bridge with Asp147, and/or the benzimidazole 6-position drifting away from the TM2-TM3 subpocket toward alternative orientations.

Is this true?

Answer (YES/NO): YES